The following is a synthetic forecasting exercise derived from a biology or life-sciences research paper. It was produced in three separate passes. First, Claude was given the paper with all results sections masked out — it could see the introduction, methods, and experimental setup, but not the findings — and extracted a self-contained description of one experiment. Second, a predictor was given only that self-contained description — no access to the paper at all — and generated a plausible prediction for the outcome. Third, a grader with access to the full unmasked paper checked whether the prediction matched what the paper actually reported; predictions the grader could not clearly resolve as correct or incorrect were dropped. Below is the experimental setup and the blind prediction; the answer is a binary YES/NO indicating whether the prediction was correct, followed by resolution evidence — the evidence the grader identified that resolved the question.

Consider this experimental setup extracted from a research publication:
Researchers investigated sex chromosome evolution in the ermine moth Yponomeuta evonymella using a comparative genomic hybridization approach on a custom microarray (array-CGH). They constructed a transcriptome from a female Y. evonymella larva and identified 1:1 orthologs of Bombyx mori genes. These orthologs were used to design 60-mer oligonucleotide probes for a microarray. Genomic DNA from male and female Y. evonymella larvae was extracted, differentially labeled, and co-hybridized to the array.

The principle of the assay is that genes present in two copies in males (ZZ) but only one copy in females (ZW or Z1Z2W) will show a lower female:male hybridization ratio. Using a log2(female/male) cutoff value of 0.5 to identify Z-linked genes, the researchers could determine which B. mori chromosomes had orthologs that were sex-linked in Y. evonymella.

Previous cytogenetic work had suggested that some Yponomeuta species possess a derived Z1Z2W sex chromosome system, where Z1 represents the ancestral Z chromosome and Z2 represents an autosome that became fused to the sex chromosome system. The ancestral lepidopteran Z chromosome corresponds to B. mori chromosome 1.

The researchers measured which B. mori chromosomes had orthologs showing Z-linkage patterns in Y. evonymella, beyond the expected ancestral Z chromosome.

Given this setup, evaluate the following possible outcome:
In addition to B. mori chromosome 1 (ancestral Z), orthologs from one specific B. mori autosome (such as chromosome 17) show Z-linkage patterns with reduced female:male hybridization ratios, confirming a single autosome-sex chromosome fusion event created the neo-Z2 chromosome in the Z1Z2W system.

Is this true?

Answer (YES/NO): NO